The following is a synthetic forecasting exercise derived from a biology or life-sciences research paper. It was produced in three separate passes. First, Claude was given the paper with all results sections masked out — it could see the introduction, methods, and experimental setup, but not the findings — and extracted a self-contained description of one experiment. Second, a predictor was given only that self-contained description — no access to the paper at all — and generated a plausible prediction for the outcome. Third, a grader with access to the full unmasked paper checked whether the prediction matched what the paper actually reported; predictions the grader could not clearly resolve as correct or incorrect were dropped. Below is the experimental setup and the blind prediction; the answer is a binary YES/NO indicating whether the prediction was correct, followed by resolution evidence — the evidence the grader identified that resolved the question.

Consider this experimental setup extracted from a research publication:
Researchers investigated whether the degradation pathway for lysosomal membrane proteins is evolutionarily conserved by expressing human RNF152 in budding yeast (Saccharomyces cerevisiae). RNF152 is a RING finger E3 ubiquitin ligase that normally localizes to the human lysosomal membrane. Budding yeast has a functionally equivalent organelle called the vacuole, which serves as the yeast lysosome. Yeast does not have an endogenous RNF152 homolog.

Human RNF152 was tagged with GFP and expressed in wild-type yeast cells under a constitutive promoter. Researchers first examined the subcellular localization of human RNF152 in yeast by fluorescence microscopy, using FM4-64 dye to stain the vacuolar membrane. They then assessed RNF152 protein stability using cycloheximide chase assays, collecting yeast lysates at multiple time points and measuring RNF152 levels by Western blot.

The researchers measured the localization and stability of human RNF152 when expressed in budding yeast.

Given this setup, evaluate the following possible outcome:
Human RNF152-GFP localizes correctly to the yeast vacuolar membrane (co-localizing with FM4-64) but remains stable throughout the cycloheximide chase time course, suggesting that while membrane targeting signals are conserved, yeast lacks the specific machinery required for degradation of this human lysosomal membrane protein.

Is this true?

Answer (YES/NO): NO